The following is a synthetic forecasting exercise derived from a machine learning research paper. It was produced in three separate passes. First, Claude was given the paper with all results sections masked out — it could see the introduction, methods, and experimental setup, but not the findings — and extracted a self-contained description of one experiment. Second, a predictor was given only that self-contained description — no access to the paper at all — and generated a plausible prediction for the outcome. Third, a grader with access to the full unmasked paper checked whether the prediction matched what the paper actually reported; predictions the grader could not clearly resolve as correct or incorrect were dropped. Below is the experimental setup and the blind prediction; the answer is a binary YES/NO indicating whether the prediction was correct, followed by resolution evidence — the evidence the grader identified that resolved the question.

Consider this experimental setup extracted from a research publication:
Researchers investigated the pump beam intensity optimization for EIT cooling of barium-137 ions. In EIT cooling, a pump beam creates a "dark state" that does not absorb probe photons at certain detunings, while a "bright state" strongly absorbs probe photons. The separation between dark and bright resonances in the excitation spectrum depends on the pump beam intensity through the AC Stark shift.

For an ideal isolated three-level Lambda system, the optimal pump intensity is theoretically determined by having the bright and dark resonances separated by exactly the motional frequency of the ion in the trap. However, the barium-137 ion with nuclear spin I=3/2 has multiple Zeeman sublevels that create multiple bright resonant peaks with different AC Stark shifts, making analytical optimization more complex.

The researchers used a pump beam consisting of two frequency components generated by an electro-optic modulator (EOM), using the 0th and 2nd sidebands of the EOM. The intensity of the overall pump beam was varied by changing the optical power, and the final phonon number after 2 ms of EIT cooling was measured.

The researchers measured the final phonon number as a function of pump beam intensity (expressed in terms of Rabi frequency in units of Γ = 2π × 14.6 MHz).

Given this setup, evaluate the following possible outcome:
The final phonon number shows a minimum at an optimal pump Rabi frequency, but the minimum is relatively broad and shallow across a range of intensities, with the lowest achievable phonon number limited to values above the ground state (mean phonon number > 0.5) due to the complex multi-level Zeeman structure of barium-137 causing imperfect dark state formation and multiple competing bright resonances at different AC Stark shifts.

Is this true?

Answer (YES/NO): NO